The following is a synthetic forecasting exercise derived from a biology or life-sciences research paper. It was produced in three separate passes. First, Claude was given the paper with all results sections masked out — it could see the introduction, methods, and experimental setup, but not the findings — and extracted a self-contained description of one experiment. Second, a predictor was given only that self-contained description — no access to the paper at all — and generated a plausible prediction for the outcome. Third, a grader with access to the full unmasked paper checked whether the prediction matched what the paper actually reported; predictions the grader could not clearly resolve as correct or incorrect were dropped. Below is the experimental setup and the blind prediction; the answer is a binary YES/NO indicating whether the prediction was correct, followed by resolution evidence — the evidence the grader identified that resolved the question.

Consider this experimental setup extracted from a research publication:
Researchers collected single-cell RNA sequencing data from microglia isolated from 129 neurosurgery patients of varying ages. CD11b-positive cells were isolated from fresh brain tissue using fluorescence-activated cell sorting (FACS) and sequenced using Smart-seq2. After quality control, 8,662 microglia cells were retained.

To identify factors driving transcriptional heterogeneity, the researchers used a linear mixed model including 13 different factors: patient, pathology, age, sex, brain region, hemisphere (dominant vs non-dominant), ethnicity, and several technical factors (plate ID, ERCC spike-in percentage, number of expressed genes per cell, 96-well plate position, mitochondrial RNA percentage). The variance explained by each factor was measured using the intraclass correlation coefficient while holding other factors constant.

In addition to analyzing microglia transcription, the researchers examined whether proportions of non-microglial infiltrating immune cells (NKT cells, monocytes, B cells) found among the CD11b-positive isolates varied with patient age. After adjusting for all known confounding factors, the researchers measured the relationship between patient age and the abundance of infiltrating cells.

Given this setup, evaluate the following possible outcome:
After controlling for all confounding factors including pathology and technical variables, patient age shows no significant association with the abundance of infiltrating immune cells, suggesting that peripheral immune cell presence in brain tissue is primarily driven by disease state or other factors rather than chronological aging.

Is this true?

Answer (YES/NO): NO